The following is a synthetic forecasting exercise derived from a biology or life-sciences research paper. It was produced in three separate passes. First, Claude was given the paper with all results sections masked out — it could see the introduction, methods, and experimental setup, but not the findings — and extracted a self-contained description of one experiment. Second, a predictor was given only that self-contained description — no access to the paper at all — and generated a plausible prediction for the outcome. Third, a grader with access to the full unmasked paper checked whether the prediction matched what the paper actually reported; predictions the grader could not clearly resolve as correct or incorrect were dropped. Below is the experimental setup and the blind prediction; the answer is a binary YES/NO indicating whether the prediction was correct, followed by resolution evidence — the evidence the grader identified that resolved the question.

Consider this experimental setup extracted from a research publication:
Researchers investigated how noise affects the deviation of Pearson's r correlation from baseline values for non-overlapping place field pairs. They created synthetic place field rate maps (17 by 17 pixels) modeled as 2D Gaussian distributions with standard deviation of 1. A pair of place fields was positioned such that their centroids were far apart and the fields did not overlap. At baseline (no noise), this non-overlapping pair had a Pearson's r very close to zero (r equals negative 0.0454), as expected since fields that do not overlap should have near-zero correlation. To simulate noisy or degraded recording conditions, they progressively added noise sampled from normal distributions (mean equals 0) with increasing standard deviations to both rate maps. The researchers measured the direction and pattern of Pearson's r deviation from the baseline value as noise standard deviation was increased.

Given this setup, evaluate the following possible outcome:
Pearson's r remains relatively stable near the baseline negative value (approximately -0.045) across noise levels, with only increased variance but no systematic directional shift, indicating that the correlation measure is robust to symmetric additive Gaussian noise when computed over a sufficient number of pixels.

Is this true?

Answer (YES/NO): NO